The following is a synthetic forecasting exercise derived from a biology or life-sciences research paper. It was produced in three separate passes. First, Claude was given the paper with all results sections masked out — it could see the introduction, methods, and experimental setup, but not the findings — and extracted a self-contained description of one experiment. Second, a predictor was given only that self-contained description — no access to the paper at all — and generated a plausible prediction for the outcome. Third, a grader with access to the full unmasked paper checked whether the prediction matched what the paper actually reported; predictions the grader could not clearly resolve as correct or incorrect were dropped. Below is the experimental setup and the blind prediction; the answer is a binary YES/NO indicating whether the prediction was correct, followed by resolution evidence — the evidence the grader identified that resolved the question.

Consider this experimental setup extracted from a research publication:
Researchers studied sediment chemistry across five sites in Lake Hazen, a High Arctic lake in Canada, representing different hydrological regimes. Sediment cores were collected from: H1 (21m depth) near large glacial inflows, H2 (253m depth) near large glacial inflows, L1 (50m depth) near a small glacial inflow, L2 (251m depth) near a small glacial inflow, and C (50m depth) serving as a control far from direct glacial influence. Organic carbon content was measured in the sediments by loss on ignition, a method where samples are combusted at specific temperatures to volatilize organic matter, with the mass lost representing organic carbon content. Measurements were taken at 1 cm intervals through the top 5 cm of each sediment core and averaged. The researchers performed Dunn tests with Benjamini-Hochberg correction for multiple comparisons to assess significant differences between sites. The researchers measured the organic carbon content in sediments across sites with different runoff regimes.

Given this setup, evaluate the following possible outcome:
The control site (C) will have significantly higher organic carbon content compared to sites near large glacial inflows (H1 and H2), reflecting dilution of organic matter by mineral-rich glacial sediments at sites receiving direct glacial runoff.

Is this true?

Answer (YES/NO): NO